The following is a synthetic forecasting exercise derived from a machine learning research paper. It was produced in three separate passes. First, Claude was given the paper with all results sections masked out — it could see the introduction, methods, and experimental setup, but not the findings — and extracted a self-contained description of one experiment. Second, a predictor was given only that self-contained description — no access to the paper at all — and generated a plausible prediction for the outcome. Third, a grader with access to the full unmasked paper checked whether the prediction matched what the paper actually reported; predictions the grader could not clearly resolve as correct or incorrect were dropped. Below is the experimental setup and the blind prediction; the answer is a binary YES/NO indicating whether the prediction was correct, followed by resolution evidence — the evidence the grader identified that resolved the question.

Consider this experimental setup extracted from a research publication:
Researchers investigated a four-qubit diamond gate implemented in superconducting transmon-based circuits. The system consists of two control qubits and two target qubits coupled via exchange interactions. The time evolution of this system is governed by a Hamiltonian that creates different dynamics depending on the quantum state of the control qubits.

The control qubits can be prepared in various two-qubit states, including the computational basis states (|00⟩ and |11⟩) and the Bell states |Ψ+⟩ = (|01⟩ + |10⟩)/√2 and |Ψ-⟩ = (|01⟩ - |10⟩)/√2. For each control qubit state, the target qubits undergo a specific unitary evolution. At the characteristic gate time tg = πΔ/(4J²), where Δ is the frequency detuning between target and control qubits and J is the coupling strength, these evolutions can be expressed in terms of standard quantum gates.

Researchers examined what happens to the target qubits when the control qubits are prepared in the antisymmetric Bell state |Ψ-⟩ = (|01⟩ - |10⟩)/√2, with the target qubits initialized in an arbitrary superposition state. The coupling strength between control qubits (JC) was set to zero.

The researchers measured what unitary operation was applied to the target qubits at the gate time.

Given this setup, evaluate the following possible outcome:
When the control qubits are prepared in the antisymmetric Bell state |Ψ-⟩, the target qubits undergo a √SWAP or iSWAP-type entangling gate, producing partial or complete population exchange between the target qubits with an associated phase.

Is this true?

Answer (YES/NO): NO